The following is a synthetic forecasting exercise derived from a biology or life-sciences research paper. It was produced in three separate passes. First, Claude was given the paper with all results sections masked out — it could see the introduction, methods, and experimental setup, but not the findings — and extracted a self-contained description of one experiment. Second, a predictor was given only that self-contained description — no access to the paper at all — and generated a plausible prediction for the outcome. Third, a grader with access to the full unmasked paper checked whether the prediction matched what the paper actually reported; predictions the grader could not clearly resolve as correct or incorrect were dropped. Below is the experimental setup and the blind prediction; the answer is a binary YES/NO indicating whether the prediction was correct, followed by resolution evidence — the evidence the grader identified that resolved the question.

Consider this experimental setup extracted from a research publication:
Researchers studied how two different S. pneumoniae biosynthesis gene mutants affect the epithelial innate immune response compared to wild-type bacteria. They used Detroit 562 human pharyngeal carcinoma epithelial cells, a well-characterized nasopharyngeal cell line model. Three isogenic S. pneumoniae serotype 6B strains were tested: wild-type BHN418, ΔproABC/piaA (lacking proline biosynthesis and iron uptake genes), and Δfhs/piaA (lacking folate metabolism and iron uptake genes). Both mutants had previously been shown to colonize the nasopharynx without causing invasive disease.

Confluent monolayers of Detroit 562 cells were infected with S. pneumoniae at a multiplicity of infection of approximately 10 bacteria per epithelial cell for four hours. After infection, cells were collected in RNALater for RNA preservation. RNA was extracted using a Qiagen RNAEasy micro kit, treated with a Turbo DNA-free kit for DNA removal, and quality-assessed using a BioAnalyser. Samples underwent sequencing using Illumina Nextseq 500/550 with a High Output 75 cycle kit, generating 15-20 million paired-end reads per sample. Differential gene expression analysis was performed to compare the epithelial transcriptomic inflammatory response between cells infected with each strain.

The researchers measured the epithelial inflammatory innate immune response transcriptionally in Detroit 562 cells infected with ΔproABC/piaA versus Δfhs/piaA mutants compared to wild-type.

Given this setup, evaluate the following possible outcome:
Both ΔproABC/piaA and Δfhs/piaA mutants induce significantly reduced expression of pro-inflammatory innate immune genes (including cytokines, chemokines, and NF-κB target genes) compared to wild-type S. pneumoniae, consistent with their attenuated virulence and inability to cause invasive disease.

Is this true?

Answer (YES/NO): NO